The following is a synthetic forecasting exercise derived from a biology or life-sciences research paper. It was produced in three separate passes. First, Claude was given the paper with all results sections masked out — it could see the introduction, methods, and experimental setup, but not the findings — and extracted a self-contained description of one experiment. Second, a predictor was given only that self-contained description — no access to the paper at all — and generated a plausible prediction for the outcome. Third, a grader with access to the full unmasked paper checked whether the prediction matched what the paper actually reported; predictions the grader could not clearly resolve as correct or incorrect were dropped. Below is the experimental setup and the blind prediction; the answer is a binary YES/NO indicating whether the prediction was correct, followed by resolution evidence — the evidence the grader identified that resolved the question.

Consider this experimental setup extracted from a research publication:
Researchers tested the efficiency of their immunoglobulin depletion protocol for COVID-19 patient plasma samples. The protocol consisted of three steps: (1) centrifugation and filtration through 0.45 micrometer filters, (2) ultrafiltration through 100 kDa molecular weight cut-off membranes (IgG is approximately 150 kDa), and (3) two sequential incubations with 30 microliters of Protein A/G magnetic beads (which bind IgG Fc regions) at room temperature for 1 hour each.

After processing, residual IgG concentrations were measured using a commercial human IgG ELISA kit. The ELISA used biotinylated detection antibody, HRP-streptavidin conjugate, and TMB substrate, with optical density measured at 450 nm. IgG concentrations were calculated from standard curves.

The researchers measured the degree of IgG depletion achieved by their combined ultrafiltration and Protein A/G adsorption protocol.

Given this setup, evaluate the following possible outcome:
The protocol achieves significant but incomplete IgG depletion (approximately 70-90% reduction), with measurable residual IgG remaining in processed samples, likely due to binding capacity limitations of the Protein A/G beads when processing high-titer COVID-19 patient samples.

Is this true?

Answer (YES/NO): NO